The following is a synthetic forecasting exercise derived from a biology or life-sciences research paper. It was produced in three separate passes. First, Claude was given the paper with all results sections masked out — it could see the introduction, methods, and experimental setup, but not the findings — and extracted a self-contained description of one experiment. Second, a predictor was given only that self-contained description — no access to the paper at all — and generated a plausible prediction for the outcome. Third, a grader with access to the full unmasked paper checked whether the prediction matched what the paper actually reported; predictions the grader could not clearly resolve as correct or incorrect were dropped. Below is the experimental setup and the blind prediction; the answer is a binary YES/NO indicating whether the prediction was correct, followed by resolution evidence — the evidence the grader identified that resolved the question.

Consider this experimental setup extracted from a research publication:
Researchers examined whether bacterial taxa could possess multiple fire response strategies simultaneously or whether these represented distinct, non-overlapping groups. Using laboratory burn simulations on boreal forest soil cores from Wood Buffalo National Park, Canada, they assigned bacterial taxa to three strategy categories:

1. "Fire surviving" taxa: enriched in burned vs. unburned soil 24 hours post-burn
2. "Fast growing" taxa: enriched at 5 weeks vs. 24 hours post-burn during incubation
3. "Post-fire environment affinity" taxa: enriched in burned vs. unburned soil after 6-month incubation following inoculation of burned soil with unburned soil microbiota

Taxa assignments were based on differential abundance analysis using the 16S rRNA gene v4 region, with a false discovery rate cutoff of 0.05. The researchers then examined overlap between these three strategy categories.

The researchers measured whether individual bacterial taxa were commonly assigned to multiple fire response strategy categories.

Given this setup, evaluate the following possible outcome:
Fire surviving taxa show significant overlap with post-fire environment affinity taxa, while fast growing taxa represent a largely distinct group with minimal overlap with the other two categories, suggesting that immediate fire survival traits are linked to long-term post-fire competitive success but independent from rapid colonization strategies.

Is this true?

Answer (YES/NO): NO